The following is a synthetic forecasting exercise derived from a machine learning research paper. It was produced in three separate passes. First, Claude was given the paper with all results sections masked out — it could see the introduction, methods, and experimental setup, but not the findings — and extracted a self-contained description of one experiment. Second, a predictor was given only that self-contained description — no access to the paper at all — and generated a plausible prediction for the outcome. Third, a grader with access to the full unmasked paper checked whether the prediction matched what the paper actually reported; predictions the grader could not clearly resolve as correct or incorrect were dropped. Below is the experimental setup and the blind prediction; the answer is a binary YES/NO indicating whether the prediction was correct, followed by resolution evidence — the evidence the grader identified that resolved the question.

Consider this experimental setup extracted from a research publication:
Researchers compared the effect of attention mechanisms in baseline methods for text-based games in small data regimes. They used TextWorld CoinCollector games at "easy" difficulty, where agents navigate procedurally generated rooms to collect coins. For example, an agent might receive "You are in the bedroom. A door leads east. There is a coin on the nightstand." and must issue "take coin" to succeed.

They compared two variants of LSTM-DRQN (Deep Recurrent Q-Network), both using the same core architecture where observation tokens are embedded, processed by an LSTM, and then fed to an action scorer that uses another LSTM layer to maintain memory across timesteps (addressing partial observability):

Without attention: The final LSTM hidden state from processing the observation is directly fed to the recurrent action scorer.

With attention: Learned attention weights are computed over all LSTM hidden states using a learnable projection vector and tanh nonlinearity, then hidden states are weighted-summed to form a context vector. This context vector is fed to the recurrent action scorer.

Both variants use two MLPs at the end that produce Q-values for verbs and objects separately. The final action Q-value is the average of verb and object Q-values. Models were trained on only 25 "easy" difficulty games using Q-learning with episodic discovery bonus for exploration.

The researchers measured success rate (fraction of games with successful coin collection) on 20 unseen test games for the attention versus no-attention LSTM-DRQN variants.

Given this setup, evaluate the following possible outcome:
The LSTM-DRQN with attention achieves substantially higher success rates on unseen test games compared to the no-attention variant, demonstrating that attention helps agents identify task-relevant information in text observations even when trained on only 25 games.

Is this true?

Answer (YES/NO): NO